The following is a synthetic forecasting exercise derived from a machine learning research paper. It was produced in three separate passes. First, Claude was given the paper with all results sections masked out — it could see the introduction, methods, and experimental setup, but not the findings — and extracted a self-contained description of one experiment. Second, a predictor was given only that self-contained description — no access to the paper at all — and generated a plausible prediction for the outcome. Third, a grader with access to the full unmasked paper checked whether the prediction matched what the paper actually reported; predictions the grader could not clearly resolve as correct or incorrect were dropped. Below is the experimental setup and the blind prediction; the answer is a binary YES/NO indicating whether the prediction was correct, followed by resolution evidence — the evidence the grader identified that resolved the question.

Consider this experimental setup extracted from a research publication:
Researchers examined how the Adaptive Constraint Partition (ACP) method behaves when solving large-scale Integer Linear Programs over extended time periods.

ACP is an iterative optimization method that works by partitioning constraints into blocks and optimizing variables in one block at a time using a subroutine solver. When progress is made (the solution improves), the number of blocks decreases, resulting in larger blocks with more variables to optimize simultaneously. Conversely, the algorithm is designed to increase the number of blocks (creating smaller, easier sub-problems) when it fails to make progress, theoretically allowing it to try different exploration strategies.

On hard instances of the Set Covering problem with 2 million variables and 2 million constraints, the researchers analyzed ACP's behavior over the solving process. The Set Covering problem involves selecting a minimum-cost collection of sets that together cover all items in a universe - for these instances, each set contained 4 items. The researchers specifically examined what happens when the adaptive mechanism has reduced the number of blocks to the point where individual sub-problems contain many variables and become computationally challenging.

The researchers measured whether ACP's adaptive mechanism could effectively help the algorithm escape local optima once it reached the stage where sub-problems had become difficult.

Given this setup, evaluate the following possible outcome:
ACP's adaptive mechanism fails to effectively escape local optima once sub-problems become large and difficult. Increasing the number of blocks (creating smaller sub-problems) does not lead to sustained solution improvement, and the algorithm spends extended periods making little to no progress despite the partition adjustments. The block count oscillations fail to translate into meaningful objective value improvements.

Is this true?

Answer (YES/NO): YES